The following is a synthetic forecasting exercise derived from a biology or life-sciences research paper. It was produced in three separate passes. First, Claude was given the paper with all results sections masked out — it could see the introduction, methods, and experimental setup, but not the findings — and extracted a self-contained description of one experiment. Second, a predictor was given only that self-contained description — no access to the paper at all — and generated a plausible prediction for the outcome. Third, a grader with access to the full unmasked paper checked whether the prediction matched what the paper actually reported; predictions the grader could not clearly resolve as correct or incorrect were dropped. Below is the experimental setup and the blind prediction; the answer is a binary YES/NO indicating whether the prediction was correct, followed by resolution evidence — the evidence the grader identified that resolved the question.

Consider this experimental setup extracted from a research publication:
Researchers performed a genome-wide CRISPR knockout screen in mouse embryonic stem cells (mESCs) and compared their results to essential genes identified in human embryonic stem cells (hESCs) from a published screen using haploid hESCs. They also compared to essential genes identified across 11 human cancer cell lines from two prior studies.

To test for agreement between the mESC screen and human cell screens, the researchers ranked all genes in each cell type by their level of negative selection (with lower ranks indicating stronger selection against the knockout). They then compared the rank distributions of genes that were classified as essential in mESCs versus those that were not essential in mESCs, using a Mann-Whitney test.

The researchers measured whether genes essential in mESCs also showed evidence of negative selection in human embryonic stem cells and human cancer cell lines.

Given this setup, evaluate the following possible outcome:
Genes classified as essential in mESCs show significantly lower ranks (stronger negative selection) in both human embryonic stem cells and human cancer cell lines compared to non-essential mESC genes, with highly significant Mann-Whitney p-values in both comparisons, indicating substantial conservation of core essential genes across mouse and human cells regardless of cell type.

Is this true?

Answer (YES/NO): YES